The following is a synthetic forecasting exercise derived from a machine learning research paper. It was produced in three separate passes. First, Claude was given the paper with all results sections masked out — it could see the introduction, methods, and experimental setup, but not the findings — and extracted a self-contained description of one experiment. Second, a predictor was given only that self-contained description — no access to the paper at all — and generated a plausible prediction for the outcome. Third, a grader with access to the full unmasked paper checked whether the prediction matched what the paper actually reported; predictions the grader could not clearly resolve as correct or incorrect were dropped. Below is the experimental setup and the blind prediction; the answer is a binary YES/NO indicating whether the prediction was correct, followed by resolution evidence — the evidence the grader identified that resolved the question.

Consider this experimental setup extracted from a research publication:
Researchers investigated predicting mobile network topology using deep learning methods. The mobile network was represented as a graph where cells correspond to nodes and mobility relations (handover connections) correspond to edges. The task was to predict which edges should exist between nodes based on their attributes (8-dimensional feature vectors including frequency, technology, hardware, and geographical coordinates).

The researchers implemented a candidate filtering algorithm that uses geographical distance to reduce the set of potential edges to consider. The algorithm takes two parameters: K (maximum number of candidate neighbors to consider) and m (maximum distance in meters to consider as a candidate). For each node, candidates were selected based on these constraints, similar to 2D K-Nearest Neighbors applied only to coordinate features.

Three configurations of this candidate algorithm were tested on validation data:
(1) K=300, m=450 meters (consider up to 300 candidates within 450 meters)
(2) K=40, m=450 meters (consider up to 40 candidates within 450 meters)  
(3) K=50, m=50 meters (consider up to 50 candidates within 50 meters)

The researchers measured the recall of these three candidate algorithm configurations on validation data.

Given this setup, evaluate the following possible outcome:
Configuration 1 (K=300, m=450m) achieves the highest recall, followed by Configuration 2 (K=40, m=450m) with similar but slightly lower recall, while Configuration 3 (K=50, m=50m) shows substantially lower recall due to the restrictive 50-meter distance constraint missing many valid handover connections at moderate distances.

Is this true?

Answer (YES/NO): NO